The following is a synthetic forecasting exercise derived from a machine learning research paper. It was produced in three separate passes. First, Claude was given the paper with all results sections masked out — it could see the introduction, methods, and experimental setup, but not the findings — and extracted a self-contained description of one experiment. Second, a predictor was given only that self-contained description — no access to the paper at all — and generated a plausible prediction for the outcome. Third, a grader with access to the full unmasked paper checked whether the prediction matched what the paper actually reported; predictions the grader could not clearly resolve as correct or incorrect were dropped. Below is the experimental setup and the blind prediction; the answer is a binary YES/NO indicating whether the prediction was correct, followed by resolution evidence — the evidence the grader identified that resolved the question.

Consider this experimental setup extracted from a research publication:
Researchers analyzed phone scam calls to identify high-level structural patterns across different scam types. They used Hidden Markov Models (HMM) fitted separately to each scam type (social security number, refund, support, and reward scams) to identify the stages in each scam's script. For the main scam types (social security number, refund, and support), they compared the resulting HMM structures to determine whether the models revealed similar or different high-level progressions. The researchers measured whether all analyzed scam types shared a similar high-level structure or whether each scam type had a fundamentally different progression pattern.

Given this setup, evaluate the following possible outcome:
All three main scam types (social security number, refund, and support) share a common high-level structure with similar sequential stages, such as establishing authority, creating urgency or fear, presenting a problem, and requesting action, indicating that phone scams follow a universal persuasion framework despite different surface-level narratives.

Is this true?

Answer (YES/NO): YES